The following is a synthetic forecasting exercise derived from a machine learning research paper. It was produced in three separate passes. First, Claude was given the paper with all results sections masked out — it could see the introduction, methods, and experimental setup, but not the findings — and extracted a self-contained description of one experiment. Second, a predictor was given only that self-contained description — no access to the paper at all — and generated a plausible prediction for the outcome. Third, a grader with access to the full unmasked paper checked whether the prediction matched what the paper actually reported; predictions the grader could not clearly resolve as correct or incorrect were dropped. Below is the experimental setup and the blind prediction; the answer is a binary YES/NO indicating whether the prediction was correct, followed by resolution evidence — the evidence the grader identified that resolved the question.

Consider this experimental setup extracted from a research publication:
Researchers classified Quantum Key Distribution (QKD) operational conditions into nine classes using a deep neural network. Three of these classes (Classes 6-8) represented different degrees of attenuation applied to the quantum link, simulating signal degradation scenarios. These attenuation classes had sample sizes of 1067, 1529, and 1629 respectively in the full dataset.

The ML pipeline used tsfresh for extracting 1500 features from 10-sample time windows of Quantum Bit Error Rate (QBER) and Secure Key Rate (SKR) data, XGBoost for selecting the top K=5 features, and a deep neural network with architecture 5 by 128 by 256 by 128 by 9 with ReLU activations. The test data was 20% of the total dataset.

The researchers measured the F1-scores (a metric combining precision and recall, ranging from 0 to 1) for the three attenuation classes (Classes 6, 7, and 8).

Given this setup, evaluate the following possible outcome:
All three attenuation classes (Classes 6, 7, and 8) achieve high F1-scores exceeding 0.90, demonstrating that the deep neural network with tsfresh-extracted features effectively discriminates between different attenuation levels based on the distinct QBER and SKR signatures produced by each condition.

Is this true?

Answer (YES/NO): YES